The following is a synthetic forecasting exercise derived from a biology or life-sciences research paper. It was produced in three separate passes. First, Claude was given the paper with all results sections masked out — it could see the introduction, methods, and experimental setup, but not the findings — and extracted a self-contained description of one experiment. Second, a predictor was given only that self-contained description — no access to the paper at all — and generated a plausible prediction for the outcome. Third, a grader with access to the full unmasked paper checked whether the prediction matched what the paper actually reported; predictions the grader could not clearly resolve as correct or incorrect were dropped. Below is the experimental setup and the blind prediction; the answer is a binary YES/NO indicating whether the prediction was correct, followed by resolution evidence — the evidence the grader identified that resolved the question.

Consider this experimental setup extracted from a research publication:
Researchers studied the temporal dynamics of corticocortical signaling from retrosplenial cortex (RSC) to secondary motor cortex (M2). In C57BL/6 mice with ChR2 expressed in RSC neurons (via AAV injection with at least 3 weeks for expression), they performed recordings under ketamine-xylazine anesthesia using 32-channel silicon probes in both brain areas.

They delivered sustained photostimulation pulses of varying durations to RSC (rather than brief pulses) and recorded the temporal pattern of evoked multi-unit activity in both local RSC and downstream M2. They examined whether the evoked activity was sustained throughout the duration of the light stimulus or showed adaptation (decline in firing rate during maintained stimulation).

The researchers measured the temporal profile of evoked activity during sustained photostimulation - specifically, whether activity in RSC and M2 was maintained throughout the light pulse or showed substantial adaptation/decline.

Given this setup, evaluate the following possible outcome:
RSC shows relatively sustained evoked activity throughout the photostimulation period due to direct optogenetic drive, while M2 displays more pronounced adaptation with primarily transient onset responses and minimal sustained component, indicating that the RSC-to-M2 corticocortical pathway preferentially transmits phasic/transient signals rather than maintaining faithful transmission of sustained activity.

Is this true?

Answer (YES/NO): NO